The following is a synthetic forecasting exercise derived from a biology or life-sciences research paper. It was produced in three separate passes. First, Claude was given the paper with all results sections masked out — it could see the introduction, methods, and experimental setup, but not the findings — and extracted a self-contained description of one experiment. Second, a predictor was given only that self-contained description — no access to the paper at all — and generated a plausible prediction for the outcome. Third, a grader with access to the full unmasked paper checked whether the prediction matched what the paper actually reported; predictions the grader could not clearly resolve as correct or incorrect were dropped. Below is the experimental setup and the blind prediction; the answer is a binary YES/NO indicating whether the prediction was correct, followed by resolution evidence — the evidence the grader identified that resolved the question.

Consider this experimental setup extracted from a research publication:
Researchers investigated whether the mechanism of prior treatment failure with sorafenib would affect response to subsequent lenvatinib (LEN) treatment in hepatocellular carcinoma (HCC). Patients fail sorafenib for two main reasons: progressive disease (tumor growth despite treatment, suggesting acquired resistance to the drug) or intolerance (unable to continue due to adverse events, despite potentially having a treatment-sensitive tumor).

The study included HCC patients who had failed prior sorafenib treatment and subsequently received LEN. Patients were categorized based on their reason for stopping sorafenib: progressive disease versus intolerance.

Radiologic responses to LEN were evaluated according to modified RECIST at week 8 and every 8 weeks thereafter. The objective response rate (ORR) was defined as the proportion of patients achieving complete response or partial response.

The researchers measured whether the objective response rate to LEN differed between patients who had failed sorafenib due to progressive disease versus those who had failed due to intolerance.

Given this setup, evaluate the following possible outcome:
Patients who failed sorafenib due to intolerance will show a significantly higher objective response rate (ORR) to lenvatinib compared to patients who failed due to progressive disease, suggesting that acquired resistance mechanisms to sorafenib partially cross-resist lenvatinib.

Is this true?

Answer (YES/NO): NO